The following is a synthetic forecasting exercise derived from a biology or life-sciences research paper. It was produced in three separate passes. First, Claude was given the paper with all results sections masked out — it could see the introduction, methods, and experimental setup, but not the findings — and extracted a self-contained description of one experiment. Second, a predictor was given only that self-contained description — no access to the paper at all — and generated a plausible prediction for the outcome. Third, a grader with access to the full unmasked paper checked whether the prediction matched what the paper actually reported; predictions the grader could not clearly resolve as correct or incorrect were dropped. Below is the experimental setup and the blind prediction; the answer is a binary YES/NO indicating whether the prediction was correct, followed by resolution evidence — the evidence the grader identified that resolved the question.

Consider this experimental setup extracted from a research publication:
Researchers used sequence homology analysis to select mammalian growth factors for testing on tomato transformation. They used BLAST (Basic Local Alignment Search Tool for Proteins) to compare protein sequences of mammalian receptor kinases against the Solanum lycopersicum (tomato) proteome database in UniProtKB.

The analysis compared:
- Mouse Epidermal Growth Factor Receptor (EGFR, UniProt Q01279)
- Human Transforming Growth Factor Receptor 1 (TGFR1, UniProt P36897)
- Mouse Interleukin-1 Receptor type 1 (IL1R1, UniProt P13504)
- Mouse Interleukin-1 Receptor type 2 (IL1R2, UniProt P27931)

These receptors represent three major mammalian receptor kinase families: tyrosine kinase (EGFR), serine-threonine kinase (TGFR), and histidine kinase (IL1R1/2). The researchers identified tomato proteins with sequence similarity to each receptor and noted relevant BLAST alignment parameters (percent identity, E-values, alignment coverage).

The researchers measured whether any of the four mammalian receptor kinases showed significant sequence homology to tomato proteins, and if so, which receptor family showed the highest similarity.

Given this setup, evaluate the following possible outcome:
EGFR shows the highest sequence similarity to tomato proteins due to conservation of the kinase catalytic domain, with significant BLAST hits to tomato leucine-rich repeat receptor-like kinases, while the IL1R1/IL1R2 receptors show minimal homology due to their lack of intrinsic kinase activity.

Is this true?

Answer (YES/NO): NO